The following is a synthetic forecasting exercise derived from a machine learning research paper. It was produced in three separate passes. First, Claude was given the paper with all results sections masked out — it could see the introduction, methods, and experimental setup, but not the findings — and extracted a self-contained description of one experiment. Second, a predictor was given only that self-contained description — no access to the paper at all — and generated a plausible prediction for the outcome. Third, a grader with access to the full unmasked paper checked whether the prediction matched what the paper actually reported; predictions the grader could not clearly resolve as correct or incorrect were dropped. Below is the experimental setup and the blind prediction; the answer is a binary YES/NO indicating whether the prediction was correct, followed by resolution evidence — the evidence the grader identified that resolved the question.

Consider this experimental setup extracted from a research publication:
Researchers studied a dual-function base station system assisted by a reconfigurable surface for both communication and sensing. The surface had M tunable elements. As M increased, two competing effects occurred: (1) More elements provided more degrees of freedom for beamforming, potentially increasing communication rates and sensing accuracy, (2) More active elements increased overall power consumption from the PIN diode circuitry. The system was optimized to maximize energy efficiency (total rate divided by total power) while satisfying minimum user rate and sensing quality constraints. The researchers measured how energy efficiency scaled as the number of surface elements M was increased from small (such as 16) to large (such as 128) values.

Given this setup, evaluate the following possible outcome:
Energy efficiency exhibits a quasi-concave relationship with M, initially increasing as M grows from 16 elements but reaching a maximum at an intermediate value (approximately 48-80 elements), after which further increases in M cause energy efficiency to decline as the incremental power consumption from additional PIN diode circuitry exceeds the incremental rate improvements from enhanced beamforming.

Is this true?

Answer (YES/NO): NO